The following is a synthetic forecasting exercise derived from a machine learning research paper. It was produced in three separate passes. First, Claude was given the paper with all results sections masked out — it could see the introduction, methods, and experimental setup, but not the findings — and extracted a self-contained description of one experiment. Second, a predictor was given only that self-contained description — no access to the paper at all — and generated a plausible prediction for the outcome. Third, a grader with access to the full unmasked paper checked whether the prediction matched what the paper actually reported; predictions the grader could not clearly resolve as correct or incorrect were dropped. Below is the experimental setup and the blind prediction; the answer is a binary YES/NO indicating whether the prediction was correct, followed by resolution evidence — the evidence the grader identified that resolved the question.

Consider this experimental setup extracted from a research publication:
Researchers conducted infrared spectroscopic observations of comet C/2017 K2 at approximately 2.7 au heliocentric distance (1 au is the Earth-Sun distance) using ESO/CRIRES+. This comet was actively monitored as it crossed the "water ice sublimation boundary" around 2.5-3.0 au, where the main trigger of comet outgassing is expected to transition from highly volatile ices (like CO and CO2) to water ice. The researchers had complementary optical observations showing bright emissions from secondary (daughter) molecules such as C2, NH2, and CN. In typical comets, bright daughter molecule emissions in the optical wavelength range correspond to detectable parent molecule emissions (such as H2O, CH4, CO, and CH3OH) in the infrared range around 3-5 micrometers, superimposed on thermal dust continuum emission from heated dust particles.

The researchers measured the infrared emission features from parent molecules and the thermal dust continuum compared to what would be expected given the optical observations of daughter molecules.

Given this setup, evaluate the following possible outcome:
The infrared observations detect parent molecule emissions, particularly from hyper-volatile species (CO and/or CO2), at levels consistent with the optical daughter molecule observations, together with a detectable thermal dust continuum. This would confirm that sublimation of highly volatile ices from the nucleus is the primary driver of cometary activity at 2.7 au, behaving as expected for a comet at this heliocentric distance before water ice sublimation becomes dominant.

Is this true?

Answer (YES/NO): NO